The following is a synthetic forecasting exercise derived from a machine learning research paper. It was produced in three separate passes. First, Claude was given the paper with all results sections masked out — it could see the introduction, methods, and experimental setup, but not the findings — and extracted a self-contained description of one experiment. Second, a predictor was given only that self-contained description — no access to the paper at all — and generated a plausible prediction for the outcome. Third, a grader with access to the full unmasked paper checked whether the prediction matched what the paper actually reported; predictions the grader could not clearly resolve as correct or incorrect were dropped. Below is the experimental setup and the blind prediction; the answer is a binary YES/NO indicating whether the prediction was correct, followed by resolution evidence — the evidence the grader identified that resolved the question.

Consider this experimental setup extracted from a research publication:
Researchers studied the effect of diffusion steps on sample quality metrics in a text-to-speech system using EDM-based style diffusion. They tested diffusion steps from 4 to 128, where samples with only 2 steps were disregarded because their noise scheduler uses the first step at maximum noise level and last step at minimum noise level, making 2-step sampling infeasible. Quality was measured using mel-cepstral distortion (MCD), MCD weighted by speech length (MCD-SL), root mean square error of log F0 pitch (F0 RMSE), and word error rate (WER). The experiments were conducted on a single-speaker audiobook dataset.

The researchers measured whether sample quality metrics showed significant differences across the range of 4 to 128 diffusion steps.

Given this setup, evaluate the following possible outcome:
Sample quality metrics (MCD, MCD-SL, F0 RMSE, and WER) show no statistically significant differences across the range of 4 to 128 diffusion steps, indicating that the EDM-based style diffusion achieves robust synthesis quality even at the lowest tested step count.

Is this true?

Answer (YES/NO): YES